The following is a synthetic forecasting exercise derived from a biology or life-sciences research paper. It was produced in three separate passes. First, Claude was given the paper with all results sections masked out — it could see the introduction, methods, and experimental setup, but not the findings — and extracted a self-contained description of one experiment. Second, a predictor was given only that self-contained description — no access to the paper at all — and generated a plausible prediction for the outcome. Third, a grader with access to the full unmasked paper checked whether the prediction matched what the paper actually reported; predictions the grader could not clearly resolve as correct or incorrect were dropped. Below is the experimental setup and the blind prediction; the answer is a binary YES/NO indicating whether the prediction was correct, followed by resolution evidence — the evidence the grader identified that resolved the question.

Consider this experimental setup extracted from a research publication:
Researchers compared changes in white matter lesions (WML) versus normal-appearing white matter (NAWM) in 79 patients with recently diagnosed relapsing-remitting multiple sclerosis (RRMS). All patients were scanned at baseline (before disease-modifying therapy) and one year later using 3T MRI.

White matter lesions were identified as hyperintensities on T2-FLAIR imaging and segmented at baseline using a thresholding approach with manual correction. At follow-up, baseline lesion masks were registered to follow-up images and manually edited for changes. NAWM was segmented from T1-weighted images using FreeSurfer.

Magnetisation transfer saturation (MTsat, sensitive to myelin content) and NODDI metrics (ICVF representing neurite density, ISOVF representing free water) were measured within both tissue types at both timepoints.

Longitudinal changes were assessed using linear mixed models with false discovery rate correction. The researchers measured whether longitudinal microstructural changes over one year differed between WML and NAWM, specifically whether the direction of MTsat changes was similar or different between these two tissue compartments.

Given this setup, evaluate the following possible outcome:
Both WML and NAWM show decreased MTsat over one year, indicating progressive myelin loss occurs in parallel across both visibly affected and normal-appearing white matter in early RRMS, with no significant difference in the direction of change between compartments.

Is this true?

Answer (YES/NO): NO